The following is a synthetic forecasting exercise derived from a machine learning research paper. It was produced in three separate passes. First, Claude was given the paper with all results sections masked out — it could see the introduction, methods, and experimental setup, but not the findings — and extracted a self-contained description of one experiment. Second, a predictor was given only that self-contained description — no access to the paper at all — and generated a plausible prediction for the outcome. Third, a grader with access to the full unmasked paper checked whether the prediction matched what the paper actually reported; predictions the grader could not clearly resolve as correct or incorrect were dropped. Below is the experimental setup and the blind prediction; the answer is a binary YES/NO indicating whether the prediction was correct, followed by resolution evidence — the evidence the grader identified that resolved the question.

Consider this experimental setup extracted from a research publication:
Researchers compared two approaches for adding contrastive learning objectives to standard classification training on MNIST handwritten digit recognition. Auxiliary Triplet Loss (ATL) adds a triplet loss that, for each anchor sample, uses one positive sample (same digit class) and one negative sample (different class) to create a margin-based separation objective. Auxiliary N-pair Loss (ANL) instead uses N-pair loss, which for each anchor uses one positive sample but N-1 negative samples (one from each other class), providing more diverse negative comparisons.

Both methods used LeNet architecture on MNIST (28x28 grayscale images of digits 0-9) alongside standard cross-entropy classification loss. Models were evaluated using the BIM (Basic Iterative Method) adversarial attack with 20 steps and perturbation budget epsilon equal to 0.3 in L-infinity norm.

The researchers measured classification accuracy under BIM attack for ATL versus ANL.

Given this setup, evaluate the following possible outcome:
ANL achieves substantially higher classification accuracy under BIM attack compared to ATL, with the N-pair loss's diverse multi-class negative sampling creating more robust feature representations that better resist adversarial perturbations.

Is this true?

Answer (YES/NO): NO